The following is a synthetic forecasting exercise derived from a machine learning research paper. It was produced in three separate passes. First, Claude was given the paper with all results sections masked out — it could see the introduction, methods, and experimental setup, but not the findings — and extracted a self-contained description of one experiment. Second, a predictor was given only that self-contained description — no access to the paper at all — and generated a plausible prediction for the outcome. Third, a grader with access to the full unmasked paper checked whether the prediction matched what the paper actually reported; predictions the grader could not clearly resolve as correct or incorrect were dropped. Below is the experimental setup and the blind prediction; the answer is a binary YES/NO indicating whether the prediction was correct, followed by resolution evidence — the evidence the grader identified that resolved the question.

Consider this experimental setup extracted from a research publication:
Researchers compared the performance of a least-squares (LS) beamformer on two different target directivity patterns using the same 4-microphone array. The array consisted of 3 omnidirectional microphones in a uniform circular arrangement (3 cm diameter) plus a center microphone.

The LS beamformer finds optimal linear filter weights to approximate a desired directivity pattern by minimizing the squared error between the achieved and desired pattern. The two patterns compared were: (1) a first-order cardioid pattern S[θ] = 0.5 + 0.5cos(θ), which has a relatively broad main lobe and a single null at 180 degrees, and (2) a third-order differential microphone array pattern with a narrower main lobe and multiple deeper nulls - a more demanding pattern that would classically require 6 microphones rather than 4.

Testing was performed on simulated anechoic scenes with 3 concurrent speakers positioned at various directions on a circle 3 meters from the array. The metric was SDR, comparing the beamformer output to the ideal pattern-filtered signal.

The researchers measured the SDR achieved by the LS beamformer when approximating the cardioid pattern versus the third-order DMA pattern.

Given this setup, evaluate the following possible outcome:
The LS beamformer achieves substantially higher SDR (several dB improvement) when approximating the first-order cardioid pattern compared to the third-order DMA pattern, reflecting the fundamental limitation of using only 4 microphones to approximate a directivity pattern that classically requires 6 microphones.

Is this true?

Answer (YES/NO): YES